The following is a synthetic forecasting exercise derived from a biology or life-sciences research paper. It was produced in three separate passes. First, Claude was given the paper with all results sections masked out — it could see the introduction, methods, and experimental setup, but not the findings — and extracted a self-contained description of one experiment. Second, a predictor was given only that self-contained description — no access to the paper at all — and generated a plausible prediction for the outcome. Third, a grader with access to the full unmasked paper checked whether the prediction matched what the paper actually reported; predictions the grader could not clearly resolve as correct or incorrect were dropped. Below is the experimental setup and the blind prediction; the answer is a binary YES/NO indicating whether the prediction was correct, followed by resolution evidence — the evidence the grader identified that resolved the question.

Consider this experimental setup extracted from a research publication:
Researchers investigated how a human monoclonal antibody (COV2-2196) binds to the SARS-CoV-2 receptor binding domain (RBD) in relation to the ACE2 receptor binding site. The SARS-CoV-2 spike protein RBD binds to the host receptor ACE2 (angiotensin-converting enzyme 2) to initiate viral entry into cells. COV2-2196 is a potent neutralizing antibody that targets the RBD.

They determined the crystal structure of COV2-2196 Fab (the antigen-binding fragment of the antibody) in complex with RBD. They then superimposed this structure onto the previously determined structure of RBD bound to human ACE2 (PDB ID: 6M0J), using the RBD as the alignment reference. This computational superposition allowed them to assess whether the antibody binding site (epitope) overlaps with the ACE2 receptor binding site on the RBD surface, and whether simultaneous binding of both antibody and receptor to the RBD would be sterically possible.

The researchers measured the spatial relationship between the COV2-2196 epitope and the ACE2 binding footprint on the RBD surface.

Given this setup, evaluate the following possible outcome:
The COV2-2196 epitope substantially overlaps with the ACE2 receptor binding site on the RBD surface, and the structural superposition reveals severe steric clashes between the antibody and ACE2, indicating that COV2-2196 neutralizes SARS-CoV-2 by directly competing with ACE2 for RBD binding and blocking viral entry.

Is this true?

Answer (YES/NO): YES